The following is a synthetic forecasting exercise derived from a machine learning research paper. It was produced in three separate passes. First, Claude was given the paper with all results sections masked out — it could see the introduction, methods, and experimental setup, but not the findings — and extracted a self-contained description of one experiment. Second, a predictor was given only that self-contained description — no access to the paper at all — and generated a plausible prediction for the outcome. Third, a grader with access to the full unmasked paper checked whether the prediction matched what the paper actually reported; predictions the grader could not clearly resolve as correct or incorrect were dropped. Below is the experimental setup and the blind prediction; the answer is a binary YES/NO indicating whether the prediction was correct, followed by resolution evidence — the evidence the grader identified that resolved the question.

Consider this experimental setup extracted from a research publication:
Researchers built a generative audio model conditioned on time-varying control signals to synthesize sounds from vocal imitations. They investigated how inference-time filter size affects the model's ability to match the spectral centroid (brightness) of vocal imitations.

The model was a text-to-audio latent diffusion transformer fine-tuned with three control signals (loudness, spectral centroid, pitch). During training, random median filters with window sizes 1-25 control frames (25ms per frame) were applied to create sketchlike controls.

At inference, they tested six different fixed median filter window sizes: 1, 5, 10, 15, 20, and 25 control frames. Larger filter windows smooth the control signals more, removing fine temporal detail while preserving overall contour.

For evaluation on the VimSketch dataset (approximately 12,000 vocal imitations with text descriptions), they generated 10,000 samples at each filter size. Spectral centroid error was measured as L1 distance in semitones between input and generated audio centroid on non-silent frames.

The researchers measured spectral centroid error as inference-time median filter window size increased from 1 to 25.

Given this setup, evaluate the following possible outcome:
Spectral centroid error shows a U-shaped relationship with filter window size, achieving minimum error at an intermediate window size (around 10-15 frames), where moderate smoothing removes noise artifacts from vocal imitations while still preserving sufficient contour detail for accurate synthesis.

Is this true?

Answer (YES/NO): NO